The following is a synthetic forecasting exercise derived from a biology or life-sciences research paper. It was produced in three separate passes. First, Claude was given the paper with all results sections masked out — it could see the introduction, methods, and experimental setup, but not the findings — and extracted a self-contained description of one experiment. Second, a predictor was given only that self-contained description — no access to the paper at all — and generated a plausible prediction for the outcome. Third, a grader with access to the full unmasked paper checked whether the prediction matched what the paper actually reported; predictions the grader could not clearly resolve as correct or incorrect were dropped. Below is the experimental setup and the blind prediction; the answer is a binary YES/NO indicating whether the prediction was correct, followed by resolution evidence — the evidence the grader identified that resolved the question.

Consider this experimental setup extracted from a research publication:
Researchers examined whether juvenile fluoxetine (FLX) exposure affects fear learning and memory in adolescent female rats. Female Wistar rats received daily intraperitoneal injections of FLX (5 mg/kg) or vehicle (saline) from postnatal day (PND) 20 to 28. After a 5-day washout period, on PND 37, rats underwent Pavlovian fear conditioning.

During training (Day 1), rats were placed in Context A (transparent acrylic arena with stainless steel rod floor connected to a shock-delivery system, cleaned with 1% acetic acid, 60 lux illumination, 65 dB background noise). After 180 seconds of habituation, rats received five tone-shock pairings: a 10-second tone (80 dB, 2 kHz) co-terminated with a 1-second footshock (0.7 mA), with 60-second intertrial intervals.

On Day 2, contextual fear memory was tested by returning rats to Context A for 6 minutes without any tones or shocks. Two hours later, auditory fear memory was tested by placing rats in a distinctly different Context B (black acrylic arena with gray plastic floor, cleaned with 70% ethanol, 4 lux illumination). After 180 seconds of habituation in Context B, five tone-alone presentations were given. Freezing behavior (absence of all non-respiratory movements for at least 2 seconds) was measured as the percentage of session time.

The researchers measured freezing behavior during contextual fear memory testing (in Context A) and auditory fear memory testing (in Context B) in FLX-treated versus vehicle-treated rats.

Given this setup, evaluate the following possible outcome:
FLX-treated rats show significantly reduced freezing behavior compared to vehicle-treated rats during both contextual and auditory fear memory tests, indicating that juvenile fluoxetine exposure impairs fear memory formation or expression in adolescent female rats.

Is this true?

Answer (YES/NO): YES